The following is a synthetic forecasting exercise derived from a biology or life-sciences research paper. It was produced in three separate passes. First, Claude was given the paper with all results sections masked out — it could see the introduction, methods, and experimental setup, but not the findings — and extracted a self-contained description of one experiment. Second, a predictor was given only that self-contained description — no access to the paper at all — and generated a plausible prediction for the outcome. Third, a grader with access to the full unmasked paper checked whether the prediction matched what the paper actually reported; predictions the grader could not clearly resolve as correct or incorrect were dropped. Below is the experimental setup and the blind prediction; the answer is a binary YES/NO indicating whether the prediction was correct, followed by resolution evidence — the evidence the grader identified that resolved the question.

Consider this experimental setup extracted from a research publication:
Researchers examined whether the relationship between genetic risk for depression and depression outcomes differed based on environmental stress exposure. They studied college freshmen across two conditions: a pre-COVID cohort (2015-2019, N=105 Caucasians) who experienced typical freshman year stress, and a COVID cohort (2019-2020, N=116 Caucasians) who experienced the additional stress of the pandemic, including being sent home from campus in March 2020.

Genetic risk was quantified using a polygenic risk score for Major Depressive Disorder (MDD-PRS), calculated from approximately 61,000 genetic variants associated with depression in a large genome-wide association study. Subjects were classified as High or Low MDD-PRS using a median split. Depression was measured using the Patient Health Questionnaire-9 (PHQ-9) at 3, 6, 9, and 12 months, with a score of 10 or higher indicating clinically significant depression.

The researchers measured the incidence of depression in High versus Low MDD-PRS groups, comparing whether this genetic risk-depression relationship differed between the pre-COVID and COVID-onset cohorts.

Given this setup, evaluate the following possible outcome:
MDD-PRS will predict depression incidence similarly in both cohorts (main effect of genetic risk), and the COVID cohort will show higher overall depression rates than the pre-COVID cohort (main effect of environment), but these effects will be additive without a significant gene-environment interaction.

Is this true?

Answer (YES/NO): NO